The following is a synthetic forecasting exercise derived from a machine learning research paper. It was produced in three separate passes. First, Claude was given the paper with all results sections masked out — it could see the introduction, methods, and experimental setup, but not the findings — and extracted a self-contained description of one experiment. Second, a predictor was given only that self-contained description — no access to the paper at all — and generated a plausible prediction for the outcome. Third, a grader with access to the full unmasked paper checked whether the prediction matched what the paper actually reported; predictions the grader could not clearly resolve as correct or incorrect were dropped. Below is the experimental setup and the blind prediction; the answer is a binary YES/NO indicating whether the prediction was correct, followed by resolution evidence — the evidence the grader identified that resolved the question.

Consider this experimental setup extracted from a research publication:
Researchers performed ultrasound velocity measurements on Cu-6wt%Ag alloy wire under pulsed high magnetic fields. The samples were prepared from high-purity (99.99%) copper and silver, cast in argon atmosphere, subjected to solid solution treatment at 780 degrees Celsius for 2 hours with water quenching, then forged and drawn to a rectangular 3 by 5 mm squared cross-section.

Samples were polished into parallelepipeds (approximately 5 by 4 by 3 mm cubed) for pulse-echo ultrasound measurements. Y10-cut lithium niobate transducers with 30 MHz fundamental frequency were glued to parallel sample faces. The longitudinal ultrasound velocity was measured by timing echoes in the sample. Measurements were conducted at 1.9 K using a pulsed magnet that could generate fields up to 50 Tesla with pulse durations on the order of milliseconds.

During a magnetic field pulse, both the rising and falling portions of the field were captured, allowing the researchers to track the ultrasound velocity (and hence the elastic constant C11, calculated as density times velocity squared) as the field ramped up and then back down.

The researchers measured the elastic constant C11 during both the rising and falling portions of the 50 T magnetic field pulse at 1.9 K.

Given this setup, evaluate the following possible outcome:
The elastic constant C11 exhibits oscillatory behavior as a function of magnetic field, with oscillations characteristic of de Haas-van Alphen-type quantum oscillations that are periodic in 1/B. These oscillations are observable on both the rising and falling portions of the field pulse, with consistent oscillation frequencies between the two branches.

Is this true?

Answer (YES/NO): NO